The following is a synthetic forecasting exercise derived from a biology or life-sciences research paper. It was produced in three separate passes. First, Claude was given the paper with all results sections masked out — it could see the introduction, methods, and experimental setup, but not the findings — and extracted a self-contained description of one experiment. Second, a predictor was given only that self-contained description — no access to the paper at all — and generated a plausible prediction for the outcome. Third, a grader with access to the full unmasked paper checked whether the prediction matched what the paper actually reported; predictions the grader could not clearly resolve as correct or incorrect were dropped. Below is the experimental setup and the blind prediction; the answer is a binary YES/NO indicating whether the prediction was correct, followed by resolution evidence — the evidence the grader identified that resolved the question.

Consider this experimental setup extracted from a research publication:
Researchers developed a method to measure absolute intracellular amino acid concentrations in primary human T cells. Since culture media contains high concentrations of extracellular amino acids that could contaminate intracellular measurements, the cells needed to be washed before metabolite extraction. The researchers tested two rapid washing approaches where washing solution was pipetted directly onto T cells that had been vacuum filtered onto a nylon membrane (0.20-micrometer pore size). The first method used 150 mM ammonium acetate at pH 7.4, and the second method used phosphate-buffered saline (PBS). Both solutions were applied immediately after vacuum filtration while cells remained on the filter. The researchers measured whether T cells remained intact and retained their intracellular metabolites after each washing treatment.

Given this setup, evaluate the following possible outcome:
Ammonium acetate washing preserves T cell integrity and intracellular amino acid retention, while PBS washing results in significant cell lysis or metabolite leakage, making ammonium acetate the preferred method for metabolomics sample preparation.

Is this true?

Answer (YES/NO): NO